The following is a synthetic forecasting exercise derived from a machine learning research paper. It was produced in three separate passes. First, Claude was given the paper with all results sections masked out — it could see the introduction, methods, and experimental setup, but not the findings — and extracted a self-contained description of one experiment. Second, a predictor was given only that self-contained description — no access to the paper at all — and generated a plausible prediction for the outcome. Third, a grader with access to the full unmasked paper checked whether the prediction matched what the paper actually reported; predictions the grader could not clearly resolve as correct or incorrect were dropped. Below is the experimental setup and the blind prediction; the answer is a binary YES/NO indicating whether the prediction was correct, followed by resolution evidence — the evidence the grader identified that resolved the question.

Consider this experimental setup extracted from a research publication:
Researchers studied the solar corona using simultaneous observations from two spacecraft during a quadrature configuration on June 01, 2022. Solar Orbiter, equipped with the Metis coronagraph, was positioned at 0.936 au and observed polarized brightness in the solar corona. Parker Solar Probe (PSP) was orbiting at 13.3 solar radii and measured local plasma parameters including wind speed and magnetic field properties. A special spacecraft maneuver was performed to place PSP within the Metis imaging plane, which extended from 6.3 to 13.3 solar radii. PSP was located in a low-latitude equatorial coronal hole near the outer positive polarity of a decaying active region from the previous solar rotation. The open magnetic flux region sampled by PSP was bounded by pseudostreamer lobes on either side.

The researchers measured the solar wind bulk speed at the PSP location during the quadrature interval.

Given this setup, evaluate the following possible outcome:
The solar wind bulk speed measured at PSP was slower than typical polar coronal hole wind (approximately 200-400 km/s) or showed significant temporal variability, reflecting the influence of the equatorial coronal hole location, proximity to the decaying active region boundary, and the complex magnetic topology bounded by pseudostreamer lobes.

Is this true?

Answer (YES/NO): YES